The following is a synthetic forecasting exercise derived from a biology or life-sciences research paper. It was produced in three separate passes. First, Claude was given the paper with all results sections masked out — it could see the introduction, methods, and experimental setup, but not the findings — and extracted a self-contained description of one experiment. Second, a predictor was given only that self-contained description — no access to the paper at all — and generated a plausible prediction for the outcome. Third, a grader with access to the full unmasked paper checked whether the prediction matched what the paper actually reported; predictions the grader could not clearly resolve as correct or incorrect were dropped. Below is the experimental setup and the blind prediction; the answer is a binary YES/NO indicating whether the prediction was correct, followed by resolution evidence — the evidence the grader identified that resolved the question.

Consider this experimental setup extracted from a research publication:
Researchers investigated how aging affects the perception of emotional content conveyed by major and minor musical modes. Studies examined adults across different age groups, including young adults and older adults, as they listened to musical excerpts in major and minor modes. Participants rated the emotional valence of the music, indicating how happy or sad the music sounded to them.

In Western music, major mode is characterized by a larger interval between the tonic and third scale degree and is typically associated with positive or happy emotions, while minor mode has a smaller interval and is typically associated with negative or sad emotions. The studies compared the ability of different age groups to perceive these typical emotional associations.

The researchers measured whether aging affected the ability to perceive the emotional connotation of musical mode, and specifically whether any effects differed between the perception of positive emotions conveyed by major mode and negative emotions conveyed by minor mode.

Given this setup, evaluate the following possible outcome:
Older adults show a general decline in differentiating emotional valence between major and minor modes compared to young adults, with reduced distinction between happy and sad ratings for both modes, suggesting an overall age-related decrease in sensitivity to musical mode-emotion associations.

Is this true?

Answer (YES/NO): NO